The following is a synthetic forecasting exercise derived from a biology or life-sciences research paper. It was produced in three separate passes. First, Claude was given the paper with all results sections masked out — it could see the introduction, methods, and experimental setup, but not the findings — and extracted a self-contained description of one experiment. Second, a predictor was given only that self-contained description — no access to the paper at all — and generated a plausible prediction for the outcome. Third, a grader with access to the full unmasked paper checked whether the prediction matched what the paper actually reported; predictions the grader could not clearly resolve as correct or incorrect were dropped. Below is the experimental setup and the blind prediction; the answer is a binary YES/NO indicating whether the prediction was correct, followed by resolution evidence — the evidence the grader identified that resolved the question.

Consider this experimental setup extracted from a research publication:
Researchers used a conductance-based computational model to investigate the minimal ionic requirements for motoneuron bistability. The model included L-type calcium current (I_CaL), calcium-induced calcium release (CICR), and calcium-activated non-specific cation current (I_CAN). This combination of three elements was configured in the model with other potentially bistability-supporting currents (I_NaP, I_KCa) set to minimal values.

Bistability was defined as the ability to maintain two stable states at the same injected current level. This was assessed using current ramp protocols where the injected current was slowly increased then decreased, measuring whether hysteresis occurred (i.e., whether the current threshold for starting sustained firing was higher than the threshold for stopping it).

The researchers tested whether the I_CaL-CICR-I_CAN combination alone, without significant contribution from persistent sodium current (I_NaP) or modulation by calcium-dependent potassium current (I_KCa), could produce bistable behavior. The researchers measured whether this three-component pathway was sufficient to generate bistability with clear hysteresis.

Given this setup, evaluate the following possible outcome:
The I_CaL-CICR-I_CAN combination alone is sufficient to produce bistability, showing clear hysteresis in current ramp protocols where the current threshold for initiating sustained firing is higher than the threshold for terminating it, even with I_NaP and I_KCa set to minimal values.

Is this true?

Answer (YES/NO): YES